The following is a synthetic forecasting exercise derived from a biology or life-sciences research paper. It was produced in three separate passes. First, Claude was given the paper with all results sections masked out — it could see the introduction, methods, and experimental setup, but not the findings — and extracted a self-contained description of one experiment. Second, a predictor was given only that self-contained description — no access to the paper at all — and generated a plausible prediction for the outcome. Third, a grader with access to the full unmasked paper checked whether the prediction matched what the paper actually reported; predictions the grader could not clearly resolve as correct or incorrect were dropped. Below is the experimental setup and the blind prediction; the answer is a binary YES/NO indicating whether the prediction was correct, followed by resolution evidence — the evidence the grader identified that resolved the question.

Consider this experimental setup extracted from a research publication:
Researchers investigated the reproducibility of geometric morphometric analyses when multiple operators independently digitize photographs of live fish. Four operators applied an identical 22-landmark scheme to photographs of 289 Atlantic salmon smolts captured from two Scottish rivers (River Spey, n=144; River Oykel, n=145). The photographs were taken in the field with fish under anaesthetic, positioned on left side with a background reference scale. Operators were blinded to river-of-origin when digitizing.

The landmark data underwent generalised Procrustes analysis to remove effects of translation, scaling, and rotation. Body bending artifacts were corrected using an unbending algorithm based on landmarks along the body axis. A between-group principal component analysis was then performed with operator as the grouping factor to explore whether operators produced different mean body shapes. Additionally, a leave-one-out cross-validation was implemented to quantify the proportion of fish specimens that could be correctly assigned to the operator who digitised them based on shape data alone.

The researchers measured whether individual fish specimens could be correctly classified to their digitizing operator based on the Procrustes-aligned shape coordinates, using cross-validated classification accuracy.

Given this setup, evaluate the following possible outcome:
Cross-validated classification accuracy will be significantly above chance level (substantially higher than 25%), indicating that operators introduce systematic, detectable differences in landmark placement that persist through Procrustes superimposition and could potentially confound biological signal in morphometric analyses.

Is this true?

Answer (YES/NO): YES